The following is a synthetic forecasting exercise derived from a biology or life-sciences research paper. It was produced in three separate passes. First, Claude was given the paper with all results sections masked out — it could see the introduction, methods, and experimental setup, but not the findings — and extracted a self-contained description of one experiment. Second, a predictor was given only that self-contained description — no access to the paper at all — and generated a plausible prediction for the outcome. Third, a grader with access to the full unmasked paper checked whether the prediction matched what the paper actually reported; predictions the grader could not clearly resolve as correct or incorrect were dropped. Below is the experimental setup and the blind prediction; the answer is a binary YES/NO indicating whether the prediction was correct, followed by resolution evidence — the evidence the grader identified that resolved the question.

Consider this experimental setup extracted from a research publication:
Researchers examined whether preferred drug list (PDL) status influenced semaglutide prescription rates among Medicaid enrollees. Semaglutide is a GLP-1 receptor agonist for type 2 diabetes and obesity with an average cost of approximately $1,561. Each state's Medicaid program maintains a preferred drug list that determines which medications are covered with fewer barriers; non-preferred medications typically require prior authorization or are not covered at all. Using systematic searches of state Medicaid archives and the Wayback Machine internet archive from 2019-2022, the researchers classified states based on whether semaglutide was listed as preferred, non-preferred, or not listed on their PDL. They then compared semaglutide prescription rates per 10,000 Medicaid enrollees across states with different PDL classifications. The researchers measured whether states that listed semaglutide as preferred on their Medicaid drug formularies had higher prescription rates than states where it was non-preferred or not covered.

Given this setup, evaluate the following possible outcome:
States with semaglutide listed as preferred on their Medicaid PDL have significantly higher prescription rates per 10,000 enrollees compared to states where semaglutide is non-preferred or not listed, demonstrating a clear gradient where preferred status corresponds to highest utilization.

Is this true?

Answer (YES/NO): NO